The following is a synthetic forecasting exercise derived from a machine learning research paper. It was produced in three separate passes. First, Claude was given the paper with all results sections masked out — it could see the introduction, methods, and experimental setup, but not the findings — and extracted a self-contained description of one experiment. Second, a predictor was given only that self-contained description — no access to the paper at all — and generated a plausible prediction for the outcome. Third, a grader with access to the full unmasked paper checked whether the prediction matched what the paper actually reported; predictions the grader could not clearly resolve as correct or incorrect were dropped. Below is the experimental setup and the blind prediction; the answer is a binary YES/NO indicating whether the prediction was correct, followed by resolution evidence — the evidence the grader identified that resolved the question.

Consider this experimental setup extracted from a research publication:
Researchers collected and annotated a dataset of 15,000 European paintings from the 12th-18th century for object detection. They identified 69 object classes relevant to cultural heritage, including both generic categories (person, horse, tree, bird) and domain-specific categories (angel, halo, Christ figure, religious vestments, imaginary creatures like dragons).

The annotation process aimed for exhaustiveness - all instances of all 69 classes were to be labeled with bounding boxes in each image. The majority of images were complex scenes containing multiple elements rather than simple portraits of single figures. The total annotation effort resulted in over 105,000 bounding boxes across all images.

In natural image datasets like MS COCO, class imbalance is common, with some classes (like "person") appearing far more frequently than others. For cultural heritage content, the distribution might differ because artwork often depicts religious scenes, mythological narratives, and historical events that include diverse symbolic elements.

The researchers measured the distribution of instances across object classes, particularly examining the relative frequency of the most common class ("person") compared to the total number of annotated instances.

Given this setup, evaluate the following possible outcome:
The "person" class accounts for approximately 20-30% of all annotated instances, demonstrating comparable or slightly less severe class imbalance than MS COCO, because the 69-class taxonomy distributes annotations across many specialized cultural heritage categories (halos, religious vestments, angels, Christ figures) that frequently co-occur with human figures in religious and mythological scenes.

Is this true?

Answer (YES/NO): NO